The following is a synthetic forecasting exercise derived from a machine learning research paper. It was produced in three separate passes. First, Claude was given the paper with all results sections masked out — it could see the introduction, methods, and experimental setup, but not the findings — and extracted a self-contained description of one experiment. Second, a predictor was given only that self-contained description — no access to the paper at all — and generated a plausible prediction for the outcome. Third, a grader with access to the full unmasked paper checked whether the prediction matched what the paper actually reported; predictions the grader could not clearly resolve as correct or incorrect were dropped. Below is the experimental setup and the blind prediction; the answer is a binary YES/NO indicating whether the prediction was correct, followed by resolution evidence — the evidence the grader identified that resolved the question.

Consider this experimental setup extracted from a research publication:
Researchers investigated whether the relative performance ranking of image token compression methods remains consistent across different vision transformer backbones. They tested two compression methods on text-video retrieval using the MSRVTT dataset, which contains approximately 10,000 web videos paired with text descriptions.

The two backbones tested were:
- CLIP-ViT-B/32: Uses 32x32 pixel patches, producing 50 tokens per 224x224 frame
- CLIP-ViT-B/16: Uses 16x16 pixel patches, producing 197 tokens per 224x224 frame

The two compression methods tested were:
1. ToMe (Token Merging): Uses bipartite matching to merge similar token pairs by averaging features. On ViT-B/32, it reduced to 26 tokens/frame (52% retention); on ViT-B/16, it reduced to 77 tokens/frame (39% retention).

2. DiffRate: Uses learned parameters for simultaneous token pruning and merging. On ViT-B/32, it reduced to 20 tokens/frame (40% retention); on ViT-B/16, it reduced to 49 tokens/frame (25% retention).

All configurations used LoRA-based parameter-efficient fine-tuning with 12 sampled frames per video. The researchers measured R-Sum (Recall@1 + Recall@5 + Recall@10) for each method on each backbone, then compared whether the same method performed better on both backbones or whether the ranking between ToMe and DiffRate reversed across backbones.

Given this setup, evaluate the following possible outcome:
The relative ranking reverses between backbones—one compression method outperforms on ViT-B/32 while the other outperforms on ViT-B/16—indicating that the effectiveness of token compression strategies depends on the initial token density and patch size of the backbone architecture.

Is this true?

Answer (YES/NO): YES